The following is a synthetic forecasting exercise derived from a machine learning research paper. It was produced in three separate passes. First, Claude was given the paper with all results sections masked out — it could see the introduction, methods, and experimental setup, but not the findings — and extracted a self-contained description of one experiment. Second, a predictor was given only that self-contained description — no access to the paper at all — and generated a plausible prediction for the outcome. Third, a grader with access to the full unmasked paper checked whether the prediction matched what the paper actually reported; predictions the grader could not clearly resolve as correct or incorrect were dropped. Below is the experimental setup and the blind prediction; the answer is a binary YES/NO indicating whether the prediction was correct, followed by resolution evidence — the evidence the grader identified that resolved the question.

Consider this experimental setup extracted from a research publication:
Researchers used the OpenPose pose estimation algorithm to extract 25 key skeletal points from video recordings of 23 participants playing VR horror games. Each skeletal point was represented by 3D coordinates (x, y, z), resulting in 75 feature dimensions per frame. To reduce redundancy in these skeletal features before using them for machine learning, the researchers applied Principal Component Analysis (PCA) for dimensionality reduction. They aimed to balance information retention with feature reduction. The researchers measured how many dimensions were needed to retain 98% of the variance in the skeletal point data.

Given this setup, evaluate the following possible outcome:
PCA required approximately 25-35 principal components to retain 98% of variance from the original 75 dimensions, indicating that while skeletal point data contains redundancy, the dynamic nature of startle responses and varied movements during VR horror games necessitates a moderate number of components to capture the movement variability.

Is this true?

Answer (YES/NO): YES